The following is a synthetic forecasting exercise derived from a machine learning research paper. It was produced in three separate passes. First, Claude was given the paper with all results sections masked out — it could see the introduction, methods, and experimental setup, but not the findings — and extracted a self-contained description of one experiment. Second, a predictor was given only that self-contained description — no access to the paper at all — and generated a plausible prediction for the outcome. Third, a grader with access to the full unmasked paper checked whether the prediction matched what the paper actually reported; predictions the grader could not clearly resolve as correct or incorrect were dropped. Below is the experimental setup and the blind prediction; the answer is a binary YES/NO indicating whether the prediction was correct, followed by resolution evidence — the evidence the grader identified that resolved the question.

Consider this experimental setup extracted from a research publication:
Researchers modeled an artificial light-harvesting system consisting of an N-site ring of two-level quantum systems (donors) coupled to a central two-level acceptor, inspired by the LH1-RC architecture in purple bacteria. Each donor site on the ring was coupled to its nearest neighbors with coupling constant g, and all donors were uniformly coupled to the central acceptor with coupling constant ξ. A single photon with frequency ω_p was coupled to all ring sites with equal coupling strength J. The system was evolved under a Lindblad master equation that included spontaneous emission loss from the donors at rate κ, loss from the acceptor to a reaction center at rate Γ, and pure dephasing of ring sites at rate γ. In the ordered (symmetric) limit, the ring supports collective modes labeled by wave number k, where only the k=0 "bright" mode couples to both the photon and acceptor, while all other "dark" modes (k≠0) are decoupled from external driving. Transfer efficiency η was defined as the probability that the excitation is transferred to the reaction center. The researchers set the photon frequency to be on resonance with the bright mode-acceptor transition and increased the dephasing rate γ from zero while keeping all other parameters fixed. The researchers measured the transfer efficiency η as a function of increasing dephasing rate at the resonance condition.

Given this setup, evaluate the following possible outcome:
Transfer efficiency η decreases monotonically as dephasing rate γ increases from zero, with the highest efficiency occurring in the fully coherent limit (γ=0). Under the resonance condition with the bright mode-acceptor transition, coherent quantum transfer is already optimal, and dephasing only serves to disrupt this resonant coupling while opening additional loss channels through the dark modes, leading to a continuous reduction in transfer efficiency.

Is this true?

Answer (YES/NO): YES